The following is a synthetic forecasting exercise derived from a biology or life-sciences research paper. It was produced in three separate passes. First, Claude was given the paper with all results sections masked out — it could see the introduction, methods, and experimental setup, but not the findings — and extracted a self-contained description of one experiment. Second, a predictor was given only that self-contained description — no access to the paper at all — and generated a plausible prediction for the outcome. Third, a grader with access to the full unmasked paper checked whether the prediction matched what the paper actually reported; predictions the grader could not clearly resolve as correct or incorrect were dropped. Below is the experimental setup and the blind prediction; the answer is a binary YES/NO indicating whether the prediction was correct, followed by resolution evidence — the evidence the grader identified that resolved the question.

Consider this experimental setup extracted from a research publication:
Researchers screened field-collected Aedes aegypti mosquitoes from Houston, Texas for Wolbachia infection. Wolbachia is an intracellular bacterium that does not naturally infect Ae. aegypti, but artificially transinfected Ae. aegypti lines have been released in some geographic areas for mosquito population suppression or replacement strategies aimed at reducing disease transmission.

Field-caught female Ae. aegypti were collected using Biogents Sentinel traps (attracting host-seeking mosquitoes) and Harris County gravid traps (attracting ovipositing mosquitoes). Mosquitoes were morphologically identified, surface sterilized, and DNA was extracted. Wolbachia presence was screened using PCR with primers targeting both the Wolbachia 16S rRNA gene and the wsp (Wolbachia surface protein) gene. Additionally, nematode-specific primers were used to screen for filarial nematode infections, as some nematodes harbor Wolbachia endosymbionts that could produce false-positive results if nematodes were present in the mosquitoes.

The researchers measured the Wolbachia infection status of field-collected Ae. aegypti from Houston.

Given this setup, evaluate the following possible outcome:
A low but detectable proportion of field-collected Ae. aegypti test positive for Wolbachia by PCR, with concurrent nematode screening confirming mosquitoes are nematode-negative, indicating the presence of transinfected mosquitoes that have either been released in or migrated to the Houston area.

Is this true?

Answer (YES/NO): NO